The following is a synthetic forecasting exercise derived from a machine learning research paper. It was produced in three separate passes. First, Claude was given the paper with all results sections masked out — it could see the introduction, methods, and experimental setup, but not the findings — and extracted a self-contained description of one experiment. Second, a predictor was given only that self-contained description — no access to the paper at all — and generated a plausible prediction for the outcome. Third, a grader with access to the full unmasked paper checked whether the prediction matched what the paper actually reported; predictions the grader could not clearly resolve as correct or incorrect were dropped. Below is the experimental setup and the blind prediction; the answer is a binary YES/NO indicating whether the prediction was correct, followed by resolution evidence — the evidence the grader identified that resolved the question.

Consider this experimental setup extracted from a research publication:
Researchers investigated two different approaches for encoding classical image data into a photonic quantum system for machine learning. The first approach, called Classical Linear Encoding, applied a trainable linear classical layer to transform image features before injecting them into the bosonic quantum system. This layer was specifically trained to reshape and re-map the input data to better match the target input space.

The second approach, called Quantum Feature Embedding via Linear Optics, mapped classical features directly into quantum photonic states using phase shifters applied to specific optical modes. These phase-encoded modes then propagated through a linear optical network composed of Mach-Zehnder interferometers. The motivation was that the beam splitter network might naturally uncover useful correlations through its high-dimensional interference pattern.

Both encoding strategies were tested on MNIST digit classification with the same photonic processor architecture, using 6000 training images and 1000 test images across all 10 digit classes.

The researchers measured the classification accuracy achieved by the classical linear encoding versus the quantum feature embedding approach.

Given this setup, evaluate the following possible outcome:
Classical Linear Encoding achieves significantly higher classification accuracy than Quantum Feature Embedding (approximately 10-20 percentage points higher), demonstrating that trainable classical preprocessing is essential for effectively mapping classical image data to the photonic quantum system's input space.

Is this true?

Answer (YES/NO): NO